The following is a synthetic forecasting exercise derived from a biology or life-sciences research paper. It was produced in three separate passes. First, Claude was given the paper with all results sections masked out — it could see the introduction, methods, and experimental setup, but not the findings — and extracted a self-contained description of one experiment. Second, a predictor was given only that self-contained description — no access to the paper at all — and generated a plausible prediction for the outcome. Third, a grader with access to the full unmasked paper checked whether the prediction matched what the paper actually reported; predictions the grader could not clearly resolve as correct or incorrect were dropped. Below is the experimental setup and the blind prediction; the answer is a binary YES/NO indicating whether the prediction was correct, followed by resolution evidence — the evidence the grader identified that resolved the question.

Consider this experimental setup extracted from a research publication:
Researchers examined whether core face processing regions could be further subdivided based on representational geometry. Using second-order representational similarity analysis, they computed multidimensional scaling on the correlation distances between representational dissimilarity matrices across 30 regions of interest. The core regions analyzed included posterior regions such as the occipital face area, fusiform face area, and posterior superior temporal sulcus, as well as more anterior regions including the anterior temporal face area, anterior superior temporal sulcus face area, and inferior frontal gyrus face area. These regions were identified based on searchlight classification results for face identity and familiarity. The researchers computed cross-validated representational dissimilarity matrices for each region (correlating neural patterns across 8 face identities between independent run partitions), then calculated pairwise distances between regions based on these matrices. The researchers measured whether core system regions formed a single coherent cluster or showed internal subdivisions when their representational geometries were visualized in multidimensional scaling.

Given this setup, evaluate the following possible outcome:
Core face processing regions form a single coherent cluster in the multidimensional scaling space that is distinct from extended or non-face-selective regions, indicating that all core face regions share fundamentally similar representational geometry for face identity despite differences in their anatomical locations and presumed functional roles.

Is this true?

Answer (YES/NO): NO